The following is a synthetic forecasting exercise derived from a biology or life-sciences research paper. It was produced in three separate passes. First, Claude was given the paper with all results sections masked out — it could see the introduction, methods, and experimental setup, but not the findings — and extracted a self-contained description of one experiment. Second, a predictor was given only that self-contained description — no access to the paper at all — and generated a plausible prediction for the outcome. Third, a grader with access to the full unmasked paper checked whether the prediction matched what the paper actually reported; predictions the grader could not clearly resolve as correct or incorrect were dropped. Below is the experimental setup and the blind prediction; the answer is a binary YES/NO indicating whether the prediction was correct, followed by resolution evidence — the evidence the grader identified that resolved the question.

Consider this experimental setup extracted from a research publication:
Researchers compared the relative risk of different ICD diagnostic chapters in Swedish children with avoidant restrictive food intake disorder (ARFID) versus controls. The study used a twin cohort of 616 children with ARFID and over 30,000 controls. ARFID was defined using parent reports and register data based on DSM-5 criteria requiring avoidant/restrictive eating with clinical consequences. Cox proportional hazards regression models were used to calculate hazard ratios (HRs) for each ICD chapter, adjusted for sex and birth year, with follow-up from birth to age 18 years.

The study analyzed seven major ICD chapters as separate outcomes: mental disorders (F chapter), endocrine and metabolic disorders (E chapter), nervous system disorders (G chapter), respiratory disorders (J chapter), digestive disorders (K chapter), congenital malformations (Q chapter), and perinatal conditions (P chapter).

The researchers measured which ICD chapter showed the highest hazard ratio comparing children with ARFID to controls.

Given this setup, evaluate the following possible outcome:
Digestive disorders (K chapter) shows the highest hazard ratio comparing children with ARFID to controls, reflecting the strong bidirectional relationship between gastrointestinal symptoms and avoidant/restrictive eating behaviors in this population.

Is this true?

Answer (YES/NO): NO